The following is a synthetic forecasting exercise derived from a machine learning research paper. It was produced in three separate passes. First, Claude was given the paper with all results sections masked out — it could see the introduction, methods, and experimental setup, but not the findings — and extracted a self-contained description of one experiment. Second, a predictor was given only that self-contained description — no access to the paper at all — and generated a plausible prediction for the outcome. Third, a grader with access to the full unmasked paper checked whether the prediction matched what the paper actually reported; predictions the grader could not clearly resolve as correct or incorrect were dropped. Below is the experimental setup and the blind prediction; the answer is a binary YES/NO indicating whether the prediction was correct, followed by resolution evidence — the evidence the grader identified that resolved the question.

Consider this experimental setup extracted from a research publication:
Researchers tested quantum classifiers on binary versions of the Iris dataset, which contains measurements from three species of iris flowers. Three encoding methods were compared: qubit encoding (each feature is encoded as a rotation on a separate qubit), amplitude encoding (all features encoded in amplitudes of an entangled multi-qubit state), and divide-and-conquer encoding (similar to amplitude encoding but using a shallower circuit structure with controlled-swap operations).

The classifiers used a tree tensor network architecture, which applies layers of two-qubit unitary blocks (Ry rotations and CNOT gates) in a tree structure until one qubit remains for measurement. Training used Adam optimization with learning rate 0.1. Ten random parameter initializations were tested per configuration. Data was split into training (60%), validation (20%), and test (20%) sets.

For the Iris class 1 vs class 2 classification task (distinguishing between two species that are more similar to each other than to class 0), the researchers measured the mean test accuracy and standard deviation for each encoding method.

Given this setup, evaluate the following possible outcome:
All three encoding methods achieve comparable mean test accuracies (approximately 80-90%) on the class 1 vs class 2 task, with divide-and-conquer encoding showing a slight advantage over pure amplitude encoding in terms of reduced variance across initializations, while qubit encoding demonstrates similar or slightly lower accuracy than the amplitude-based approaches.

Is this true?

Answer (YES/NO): NO